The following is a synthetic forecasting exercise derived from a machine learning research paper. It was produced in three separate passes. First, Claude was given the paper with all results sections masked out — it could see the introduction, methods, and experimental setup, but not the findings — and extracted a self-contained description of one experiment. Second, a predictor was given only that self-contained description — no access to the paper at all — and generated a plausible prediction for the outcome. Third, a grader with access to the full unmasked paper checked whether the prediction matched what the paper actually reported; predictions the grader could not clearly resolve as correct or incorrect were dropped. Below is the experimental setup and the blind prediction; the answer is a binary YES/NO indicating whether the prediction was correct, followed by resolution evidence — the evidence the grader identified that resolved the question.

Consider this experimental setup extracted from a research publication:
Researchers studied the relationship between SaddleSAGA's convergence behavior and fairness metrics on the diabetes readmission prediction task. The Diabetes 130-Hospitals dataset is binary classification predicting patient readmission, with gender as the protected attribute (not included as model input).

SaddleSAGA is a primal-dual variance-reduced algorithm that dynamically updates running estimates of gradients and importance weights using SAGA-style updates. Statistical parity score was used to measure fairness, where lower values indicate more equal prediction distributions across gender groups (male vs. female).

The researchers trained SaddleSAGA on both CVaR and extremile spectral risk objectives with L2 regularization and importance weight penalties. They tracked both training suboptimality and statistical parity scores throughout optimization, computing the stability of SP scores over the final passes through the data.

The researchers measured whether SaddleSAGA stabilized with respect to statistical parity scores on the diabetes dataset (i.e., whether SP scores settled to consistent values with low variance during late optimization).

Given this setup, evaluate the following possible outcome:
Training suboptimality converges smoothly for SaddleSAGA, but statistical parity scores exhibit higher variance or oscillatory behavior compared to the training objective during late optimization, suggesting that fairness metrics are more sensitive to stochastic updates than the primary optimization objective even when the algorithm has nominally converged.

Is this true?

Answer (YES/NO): NO